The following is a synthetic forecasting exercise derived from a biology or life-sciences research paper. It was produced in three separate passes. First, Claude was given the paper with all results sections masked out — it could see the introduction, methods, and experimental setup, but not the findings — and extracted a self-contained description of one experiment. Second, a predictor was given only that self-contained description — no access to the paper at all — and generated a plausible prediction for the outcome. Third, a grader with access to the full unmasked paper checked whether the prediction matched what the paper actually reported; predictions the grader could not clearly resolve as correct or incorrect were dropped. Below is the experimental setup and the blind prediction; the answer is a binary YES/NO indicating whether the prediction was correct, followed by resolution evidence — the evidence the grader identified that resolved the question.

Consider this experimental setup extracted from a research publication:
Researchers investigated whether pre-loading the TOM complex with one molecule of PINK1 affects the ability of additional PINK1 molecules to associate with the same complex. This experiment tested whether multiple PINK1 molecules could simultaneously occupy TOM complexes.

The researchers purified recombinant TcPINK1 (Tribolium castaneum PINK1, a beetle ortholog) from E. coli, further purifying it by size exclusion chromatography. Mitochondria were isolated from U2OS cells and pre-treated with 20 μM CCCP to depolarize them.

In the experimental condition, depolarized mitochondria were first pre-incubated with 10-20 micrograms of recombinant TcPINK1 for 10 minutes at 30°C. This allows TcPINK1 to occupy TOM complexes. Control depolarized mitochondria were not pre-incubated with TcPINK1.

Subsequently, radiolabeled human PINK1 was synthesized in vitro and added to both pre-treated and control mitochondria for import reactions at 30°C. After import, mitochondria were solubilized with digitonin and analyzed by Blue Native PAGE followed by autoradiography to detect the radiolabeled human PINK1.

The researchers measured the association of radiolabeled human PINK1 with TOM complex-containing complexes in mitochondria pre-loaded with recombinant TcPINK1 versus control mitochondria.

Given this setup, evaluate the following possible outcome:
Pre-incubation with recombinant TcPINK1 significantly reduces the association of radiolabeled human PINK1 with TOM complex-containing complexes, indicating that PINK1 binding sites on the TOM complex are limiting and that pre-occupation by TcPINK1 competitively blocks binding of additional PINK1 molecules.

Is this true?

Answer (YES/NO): YES